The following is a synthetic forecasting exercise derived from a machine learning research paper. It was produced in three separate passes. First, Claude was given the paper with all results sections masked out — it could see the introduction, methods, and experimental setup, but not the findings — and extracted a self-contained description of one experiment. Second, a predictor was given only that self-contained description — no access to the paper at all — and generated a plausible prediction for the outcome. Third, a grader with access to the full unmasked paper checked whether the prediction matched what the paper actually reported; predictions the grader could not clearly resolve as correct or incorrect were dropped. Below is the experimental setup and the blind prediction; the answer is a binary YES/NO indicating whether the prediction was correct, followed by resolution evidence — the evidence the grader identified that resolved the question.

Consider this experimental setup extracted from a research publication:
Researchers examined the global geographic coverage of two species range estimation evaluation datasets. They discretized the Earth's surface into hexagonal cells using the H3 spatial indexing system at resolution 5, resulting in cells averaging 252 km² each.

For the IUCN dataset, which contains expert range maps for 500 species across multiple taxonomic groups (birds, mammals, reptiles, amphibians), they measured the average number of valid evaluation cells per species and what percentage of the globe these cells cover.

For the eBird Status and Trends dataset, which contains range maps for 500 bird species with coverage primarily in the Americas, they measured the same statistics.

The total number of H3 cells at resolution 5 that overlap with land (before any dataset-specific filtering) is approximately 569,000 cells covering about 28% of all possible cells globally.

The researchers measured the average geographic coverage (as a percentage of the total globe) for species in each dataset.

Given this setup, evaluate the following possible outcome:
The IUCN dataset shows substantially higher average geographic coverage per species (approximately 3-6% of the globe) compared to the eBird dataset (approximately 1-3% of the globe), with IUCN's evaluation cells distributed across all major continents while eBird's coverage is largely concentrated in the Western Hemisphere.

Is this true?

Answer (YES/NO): NO